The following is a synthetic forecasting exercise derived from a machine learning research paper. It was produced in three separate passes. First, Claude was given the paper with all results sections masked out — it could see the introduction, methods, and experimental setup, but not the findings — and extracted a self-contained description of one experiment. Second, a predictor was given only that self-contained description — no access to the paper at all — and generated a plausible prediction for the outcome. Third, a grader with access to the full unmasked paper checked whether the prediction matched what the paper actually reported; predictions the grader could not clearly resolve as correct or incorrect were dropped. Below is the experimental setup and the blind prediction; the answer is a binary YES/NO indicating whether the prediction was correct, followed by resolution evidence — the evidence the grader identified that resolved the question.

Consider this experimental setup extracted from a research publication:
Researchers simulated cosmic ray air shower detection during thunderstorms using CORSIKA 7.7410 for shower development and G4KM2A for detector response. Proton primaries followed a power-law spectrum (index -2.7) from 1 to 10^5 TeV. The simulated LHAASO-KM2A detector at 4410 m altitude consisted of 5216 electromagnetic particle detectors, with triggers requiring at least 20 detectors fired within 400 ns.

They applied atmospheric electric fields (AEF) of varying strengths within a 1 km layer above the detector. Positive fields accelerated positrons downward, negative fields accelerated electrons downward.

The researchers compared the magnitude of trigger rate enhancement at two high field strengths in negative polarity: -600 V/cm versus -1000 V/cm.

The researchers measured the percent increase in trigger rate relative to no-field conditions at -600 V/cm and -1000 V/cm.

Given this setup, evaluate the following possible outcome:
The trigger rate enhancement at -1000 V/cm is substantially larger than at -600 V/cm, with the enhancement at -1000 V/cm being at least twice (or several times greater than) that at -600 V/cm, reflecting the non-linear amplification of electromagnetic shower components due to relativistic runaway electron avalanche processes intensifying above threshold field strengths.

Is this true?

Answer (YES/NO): YES